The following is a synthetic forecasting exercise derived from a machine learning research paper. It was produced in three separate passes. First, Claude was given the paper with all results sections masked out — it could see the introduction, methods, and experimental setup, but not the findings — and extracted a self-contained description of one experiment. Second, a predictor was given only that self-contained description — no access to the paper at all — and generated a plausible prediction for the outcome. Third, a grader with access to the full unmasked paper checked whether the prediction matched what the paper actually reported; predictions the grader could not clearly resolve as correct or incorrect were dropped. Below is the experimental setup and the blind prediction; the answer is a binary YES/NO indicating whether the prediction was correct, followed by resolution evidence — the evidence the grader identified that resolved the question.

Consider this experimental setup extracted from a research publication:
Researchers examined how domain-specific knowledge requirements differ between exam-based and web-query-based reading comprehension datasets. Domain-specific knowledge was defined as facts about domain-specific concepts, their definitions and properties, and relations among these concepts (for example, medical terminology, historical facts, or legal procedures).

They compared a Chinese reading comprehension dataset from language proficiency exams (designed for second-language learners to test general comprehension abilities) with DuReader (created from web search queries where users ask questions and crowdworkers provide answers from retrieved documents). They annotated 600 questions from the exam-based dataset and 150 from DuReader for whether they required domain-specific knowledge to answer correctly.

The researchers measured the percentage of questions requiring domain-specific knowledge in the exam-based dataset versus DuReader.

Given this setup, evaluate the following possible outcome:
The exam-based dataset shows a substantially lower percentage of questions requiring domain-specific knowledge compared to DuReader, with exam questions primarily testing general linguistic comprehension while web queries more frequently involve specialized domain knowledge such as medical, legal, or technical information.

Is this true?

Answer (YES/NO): YES